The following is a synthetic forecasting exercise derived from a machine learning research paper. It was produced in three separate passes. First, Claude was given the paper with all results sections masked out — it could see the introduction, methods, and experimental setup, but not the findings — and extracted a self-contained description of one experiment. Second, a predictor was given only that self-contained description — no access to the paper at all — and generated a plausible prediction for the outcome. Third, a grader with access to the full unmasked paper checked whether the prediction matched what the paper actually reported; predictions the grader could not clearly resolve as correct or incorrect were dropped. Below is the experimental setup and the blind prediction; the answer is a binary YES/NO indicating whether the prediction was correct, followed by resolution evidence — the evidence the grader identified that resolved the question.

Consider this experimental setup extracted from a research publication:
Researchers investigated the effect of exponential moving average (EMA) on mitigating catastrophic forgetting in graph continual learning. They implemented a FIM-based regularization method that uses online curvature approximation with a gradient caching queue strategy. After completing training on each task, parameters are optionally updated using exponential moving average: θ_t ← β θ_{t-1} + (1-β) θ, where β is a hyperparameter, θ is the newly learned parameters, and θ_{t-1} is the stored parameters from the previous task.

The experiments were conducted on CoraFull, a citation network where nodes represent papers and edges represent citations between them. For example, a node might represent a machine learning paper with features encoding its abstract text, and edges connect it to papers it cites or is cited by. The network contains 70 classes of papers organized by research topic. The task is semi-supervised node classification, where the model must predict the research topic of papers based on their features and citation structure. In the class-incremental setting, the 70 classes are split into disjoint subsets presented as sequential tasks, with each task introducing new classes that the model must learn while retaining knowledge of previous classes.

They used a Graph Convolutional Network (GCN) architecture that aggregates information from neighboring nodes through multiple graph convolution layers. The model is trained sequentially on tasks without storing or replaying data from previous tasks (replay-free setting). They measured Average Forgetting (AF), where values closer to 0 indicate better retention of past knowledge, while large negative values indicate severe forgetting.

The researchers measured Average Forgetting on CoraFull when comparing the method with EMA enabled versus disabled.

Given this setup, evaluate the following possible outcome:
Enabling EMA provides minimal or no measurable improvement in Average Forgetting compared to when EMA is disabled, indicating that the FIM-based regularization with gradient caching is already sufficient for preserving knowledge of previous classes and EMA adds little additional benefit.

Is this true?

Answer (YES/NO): NO